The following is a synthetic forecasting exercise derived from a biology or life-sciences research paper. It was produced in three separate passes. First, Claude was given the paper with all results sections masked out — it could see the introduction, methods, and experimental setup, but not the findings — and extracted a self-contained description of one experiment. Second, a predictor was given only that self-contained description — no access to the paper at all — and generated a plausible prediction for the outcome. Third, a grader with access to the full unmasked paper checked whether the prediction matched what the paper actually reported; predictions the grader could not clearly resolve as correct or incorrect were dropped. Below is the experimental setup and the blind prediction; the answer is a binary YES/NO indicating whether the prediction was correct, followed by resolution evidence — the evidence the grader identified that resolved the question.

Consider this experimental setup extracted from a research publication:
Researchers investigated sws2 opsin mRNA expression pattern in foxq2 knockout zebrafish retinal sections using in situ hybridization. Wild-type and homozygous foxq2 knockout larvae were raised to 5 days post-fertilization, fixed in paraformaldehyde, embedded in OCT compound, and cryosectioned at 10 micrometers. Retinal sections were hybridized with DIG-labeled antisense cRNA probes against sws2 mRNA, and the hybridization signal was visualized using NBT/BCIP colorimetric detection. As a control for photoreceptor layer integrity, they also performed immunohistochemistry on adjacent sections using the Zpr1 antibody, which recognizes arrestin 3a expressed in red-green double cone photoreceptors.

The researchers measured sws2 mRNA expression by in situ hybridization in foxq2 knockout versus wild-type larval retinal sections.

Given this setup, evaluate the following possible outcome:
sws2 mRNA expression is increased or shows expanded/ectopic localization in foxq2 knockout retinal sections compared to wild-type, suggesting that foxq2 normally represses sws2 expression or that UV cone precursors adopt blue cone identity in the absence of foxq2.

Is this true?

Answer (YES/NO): NO